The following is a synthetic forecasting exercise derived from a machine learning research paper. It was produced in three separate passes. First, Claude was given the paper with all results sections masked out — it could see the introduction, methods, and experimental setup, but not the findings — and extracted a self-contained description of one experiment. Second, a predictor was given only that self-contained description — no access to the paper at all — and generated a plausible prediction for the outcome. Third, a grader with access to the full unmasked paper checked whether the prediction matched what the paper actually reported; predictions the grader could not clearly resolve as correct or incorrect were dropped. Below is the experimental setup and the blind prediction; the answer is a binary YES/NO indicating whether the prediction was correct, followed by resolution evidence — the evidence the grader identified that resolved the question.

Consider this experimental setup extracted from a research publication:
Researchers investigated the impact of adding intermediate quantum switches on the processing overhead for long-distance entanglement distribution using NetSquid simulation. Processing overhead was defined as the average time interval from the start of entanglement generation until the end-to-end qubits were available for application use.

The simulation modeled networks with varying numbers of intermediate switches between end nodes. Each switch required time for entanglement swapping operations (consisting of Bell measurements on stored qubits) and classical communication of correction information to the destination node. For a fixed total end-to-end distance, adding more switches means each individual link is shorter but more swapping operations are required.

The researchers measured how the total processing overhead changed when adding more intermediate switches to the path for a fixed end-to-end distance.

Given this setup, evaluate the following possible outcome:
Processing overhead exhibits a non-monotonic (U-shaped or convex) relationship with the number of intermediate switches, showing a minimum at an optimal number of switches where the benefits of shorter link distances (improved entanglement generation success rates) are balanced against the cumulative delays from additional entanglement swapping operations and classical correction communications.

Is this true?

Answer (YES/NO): NO